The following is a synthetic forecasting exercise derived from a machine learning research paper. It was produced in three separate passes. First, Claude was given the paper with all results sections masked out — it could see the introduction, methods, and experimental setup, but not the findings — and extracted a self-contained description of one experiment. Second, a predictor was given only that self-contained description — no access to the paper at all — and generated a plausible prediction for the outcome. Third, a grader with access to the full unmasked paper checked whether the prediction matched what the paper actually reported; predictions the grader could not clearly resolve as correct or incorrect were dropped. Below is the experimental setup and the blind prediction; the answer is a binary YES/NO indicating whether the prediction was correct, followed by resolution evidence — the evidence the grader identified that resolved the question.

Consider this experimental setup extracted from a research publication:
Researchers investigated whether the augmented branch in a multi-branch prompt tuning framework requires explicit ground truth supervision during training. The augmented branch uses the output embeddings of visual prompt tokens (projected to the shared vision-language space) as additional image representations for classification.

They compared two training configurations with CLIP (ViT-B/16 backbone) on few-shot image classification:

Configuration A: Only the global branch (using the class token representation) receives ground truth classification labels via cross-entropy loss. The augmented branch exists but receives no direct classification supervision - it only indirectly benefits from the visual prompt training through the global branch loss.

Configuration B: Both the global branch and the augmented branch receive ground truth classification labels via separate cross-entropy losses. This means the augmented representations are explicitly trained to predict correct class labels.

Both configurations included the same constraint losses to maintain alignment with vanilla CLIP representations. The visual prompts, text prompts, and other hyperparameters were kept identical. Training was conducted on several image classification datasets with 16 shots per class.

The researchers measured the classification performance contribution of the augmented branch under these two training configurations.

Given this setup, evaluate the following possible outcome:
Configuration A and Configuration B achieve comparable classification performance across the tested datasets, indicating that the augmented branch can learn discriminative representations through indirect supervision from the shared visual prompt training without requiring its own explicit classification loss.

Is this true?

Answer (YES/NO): NO